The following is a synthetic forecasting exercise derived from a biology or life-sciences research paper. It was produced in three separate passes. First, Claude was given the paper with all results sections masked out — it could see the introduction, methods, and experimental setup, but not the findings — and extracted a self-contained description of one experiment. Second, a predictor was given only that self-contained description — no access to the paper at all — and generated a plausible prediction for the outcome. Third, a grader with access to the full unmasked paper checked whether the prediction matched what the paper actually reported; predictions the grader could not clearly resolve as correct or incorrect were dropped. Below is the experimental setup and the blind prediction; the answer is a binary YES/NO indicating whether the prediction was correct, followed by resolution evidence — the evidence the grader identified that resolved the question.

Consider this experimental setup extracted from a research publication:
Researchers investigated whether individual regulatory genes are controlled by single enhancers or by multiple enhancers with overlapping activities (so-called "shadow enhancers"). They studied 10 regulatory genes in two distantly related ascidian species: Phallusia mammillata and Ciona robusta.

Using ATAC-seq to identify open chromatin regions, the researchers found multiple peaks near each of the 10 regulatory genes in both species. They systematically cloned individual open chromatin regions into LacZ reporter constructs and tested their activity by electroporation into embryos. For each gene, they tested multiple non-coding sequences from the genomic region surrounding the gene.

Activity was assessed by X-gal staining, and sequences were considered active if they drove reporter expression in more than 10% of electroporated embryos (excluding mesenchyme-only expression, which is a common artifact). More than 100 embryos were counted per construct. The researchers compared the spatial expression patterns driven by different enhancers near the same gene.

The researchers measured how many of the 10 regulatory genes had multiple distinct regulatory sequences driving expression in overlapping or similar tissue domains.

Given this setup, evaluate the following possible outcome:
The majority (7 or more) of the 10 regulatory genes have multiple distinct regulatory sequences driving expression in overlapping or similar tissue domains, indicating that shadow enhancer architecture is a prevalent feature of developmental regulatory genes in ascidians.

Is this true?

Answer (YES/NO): NO